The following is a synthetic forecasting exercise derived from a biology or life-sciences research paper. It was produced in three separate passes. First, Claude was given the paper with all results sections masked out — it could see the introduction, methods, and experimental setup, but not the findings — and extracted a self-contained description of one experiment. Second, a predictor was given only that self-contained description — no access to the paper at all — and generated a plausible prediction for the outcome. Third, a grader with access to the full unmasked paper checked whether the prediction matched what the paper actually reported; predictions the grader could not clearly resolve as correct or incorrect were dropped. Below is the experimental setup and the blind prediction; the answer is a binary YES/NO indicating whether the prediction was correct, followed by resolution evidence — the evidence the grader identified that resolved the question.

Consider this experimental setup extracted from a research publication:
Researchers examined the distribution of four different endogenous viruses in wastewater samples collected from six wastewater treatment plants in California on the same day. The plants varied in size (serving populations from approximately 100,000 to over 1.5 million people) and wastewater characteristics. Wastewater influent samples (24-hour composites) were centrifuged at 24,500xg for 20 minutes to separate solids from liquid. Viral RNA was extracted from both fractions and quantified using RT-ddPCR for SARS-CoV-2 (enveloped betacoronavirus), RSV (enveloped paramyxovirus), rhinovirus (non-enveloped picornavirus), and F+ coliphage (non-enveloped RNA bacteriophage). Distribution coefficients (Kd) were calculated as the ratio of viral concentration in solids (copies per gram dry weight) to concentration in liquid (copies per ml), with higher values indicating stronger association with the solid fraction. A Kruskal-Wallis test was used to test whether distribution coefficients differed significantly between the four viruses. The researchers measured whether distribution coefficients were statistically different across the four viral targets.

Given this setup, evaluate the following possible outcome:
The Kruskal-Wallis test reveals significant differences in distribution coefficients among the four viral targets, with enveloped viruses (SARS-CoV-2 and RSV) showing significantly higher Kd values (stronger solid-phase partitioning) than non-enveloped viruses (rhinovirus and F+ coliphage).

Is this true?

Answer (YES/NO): NO